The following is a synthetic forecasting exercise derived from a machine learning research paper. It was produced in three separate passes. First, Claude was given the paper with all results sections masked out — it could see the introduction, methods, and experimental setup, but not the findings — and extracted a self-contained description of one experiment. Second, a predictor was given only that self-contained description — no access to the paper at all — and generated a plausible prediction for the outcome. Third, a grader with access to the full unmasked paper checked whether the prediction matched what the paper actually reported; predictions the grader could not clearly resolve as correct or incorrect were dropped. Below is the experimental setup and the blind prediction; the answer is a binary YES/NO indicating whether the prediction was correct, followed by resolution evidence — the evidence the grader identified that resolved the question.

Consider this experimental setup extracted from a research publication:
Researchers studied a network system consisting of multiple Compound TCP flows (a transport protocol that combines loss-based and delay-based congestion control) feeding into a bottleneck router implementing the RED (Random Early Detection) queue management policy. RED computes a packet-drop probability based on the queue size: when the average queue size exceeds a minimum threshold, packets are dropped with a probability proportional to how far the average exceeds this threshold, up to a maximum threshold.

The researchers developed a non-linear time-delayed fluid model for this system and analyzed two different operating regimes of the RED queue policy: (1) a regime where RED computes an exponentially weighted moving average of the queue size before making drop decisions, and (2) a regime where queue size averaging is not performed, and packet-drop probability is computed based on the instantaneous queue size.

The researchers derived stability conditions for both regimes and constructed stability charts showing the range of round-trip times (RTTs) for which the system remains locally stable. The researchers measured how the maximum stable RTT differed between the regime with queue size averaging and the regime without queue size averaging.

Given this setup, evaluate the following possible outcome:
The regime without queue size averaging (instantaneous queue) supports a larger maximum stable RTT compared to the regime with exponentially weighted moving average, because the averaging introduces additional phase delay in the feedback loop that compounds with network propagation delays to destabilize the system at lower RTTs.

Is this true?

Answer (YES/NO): YES